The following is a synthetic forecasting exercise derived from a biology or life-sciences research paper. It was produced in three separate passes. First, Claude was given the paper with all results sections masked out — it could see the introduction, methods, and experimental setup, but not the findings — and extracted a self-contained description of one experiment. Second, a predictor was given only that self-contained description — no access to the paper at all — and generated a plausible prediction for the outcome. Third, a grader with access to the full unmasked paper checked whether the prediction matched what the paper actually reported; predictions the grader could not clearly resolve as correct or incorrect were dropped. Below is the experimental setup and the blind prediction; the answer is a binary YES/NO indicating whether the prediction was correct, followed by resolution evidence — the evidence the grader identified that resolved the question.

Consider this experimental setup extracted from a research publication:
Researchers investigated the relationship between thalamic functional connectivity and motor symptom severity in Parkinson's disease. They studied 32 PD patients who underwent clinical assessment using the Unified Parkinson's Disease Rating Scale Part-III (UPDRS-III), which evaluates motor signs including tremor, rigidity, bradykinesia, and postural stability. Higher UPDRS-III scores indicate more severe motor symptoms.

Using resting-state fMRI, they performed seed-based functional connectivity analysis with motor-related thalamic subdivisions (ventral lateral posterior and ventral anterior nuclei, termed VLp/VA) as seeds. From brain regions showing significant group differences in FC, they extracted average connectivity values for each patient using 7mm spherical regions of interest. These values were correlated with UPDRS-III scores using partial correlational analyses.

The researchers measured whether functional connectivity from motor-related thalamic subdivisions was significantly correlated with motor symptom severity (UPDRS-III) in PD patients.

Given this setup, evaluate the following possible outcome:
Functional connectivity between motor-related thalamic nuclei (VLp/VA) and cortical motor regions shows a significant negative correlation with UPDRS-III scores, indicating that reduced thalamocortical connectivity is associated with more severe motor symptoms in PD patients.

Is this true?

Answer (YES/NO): NO